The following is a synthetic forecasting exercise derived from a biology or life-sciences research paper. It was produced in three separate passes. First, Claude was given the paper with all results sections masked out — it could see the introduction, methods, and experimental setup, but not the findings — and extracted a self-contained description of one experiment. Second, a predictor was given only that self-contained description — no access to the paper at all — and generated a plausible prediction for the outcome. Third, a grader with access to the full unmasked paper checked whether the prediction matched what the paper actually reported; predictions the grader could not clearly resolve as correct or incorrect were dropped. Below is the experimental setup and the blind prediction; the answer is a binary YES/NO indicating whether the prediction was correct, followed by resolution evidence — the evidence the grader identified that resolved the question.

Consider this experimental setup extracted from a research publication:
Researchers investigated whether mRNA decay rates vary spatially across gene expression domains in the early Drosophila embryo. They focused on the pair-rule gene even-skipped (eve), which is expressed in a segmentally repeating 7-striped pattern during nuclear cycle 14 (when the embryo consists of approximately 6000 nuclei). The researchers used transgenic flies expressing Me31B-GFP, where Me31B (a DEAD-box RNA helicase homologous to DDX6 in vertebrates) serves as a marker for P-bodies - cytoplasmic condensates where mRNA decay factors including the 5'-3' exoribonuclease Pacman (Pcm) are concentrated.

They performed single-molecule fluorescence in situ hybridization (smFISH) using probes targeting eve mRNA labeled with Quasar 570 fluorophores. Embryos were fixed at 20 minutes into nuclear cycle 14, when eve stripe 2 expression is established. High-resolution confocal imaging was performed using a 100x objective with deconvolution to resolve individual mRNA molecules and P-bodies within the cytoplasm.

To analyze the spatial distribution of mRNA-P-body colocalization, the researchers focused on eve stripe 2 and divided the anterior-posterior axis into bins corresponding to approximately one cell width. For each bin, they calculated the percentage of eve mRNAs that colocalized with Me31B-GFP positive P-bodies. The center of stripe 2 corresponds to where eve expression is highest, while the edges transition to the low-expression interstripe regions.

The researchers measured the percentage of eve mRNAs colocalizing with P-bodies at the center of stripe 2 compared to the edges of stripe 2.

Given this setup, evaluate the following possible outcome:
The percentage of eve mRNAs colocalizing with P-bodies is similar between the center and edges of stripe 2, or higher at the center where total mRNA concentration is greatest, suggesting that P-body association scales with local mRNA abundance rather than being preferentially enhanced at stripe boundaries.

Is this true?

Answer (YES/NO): NO